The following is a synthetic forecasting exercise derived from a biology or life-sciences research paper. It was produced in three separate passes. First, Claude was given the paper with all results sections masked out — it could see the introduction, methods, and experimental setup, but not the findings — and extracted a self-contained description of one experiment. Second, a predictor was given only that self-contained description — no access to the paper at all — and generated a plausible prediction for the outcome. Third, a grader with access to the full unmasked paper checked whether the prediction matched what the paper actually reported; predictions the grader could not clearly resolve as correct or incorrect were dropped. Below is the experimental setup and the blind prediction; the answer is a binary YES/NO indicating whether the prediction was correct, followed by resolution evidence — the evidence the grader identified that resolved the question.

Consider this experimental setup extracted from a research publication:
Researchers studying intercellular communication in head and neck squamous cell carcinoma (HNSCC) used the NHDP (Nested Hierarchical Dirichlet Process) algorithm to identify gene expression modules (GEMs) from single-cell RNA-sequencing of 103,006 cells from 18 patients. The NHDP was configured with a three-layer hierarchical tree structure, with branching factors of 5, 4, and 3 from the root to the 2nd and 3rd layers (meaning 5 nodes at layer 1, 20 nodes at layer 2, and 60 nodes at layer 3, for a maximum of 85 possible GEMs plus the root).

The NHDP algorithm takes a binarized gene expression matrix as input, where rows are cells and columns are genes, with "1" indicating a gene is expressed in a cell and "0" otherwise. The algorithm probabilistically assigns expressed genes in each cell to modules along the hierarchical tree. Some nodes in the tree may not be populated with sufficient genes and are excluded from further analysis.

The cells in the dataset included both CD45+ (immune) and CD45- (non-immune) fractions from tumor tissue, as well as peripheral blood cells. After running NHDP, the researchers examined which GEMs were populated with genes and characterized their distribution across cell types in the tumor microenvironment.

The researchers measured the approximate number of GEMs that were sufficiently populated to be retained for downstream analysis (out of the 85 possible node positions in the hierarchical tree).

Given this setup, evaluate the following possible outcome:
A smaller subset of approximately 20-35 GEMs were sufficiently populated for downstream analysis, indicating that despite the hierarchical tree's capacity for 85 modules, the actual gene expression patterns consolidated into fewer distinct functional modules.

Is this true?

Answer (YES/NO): NO